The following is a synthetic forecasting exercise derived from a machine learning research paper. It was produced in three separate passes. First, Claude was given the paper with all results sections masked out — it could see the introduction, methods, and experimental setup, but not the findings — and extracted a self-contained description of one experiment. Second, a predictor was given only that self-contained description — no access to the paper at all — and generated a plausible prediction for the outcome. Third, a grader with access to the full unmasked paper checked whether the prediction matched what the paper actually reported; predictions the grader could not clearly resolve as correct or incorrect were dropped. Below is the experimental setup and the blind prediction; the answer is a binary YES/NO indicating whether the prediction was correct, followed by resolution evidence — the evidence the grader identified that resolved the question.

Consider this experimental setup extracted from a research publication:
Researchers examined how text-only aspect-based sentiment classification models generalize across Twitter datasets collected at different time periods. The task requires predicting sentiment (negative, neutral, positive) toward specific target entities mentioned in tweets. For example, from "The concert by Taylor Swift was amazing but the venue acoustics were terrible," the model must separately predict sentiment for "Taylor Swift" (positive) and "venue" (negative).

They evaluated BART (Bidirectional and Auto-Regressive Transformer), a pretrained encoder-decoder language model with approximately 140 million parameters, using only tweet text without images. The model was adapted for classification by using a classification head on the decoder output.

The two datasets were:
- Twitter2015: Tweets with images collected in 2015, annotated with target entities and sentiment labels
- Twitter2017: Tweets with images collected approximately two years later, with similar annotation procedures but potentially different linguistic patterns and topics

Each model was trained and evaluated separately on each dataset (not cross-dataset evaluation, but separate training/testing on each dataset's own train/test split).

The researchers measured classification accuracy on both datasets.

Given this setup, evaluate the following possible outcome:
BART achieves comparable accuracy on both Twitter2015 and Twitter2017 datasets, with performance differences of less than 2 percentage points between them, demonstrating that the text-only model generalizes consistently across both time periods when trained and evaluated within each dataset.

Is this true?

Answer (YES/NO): NO